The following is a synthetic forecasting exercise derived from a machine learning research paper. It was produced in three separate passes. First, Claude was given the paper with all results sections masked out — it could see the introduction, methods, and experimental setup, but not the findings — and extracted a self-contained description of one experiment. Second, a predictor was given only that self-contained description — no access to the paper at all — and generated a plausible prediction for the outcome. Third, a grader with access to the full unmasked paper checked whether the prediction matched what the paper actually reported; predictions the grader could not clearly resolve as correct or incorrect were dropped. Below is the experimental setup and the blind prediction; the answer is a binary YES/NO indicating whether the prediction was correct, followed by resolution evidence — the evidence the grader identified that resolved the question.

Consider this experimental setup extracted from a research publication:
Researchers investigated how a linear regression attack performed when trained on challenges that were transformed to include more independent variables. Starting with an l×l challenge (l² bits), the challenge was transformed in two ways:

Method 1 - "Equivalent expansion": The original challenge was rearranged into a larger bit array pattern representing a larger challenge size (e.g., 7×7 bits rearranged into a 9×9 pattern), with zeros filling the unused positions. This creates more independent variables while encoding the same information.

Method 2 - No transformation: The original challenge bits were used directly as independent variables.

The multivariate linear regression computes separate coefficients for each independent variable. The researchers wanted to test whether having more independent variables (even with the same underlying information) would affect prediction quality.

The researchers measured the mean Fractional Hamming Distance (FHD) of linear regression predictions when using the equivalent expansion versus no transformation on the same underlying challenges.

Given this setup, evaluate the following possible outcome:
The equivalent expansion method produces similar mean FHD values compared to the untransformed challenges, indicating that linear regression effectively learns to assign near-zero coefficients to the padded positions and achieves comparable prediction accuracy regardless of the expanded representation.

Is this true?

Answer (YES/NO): NO